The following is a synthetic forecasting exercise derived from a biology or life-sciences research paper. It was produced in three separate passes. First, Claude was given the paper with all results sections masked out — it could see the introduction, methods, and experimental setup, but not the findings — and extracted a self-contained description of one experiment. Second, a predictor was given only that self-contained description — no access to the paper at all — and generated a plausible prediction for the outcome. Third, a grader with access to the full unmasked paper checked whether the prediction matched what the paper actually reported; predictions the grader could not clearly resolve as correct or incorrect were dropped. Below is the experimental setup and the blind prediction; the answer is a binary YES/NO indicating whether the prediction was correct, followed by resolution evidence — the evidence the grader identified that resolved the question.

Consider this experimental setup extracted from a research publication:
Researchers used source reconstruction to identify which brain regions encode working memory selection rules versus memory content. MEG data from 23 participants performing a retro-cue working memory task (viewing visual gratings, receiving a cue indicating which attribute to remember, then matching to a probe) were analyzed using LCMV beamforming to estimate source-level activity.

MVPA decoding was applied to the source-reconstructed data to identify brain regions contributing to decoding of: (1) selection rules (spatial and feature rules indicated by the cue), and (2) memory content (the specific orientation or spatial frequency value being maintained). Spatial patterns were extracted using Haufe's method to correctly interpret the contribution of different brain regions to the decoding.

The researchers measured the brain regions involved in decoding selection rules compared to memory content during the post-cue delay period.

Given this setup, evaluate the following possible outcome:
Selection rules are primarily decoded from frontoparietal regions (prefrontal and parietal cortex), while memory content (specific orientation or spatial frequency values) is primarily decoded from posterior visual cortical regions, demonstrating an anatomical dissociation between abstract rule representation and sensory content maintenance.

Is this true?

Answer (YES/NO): NO